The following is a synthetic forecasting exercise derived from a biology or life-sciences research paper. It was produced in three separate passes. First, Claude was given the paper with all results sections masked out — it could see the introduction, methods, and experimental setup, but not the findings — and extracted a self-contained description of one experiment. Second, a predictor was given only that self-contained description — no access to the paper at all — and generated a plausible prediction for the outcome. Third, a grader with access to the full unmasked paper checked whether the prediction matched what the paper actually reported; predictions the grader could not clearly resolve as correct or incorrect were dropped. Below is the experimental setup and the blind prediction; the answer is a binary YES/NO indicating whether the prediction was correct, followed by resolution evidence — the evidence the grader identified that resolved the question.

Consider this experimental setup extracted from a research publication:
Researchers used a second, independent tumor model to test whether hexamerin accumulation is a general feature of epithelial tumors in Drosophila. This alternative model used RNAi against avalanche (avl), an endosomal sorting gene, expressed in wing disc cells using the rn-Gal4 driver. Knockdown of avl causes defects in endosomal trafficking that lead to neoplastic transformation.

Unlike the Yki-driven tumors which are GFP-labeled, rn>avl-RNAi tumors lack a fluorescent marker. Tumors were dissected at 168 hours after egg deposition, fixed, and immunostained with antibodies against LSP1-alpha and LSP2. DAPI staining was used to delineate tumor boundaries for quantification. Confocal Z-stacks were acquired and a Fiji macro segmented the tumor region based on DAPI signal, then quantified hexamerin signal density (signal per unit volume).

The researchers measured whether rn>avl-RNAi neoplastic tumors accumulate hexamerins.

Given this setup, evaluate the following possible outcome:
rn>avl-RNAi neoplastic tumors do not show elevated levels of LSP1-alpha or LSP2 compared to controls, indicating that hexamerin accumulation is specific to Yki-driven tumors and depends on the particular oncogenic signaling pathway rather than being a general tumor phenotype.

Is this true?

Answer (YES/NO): NO